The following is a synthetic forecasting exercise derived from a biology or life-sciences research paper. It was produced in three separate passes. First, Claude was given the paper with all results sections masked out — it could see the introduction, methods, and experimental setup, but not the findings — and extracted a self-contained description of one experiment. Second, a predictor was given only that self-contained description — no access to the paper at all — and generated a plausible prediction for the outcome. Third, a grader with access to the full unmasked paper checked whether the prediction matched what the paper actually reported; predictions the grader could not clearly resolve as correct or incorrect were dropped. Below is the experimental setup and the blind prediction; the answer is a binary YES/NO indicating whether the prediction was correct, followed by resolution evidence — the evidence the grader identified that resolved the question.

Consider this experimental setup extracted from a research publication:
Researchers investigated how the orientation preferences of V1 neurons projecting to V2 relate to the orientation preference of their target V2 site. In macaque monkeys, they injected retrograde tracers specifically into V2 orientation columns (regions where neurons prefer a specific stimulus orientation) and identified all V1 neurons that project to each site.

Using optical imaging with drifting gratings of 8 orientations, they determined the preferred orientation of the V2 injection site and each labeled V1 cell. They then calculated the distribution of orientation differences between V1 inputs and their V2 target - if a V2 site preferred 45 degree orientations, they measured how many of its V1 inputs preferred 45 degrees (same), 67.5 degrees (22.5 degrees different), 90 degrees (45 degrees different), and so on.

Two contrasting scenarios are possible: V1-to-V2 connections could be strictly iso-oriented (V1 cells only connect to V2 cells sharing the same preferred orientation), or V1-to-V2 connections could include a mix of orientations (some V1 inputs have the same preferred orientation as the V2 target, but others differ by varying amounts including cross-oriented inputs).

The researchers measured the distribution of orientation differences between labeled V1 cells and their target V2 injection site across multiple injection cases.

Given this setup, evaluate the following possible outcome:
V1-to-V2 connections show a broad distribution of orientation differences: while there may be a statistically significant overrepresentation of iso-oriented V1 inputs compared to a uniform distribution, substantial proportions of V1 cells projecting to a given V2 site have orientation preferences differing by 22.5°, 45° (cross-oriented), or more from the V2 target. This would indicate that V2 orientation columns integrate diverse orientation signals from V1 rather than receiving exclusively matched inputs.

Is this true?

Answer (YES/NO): YES